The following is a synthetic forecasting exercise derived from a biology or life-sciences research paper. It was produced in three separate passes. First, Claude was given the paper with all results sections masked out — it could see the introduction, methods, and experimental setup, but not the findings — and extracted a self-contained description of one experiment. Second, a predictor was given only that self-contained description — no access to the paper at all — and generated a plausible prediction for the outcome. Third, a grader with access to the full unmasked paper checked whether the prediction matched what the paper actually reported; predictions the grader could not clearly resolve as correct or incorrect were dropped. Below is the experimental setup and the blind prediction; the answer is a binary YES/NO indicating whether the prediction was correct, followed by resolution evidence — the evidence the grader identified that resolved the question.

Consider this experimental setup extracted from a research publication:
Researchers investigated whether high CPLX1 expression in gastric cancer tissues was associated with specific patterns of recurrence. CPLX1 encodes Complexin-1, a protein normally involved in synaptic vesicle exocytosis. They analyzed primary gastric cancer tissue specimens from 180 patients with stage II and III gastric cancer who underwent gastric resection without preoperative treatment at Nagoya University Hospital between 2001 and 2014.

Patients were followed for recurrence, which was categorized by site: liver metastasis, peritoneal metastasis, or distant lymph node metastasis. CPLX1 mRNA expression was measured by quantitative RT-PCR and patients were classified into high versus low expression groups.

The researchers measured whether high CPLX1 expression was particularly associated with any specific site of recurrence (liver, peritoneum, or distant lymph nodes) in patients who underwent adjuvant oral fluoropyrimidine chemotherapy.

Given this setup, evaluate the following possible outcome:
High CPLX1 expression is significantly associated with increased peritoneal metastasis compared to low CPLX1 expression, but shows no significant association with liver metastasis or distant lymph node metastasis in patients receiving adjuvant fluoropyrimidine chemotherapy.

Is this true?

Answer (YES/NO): YES